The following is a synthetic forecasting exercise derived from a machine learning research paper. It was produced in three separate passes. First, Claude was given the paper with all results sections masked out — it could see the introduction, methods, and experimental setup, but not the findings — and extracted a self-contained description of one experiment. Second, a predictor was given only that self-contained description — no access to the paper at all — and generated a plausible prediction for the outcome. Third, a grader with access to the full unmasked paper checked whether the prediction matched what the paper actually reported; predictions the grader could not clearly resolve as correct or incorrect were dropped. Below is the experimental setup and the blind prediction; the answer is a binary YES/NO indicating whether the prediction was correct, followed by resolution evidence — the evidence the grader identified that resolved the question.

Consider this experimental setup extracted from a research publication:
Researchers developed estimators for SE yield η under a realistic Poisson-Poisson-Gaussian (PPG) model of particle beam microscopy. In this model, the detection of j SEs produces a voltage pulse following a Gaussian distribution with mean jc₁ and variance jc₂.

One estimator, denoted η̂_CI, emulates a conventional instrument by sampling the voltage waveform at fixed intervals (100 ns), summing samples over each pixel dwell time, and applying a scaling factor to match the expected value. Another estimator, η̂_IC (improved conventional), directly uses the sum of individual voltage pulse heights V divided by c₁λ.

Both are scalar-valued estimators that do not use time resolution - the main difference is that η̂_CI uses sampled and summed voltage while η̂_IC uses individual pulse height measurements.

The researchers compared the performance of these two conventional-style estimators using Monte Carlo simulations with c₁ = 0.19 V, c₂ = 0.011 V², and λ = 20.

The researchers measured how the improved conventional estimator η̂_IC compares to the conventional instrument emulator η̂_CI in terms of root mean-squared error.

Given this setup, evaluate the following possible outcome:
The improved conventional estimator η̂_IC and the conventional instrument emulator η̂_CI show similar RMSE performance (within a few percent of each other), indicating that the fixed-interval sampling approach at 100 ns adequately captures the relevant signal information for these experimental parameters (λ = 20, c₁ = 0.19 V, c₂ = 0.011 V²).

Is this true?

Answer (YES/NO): YES